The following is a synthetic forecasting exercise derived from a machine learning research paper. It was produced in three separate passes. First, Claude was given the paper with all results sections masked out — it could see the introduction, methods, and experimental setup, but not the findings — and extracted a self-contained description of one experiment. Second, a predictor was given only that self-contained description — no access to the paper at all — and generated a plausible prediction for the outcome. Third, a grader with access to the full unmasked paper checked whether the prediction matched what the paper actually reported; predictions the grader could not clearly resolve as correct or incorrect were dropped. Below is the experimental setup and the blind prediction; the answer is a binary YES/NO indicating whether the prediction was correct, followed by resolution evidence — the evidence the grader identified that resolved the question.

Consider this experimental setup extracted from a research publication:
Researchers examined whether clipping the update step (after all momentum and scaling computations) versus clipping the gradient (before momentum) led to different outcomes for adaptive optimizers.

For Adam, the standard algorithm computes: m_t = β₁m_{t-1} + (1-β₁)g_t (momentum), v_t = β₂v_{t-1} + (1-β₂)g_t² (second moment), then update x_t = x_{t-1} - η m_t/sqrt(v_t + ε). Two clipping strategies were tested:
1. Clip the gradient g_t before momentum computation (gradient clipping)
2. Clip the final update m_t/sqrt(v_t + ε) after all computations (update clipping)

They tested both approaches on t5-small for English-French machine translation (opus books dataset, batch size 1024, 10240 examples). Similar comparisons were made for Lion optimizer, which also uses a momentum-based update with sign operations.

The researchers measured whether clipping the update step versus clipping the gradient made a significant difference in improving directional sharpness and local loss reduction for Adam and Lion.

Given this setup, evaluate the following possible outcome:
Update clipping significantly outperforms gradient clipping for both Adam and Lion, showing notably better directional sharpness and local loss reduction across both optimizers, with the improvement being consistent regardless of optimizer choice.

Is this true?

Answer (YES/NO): NO